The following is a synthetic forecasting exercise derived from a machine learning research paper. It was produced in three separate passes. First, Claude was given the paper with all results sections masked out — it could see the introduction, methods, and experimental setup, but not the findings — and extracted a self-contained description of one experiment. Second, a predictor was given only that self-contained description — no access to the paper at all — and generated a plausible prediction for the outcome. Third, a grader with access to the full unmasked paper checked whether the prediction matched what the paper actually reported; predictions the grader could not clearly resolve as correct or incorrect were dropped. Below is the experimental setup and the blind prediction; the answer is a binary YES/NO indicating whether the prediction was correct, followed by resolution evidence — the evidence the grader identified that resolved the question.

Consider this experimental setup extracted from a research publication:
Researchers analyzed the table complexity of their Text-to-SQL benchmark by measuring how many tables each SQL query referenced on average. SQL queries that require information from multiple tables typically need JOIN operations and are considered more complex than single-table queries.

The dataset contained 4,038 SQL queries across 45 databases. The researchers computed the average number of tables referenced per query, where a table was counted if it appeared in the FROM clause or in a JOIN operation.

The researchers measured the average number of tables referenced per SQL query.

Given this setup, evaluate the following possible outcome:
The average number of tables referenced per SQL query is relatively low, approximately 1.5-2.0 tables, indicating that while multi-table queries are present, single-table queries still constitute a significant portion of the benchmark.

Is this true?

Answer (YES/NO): NO